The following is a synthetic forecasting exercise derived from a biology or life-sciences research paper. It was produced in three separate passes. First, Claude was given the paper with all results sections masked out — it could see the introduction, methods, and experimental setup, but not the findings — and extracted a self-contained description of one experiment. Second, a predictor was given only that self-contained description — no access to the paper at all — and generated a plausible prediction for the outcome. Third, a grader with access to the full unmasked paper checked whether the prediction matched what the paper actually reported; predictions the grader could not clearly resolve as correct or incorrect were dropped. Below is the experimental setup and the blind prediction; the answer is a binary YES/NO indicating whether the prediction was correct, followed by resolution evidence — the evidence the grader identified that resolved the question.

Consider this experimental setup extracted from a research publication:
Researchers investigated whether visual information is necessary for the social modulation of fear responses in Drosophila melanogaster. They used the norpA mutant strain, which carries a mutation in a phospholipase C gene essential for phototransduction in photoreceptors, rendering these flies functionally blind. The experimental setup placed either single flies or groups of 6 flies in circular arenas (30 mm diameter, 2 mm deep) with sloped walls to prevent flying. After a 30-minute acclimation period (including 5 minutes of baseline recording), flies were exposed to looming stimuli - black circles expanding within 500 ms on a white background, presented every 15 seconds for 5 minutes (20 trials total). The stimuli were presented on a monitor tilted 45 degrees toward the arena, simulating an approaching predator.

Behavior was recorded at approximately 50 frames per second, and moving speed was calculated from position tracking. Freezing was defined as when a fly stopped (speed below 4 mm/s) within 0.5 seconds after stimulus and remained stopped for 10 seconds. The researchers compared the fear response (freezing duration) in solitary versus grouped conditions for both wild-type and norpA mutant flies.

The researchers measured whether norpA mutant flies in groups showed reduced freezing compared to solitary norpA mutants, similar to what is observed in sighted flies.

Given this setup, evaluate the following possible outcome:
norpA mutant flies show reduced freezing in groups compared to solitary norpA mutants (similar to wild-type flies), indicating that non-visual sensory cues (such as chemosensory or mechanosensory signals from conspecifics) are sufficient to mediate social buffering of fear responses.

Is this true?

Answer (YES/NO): NO